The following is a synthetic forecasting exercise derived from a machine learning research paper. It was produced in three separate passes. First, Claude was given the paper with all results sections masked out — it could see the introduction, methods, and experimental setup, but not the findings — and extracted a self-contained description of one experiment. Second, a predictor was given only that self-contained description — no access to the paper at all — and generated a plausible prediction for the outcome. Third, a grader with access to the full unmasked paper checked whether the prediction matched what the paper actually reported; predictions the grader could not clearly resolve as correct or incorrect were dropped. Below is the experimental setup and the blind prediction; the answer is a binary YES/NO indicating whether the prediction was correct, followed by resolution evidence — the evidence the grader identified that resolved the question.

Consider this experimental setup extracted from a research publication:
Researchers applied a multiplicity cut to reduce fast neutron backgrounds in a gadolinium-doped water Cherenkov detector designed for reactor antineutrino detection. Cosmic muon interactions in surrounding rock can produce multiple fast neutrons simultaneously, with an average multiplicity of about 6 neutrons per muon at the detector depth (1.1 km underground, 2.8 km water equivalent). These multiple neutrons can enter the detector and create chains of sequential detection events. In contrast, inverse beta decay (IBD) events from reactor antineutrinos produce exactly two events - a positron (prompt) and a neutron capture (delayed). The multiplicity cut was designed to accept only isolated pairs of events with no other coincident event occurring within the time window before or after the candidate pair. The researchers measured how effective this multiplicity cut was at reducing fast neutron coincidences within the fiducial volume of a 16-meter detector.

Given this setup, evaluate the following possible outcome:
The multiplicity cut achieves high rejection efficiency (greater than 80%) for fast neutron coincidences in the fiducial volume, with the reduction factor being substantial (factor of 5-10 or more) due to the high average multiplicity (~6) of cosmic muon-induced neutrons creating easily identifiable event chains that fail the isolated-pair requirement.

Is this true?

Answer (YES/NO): YES